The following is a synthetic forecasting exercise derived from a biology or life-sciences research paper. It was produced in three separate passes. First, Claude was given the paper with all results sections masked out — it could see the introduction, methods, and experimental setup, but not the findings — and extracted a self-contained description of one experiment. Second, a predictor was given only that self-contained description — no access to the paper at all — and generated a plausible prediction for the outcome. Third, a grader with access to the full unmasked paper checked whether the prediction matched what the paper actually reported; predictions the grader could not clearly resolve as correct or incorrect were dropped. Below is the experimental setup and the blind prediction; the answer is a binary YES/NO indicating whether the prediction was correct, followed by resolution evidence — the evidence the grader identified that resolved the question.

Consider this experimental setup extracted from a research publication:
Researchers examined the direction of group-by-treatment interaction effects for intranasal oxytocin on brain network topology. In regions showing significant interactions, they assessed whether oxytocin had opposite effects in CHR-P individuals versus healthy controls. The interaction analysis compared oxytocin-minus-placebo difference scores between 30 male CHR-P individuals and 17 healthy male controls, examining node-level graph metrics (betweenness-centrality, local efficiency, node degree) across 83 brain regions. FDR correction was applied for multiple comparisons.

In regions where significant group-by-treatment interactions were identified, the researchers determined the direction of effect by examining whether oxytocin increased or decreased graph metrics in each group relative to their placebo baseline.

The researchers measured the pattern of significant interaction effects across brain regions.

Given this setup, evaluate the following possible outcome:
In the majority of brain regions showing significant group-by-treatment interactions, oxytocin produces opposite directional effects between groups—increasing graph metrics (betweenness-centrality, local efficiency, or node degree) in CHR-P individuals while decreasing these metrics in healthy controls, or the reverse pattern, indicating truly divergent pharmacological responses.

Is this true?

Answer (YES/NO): YES